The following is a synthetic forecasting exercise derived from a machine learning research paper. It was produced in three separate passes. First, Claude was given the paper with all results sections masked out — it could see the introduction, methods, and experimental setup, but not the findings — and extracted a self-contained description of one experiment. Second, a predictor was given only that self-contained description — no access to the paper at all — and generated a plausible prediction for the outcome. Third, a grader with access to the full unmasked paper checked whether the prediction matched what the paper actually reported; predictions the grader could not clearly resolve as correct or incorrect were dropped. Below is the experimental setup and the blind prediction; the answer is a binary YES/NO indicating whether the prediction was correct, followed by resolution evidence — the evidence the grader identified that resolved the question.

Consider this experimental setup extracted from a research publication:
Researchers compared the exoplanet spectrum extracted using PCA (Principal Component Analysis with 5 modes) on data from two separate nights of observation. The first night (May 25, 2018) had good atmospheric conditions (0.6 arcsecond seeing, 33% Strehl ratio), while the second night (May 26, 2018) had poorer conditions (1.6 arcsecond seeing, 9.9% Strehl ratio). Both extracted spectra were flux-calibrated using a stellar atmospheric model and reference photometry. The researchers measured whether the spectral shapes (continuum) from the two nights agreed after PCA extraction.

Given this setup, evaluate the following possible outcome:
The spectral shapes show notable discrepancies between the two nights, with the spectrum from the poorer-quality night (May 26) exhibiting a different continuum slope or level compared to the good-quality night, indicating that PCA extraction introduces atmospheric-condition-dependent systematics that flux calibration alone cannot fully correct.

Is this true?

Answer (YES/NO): NO